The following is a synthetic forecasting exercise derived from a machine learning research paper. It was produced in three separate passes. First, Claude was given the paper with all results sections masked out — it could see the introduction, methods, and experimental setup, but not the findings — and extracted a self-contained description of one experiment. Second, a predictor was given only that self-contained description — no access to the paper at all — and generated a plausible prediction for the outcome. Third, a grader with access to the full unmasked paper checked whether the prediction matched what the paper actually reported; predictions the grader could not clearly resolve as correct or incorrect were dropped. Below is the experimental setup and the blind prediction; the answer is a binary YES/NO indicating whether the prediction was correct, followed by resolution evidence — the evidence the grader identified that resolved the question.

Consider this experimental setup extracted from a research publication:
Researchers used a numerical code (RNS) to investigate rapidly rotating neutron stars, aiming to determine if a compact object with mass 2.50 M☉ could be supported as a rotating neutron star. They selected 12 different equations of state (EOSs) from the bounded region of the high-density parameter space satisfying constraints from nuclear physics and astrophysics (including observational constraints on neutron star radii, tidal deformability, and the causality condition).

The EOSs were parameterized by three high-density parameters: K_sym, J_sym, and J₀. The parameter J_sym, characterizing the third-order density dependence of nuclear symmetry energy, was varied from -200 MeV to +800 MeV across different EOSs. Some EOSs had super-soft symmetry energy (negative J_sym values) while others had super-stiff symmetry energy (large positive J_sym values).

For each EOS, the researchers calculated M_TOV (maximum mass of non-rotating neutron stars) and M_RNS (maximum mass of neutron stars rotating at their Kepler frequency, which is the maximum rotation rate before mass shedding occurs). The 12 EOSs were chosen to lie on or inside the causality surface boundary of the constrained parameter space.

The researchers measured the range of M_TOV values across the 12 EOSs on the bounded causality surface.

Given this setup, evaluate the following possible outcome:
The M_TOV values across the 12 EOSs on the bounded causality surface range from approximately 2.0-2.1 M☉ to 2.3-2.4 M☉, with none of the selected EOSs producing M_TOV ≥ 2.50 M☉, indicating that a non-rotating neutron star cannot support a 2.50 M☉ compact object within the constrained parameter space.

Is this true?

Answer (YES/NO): NO